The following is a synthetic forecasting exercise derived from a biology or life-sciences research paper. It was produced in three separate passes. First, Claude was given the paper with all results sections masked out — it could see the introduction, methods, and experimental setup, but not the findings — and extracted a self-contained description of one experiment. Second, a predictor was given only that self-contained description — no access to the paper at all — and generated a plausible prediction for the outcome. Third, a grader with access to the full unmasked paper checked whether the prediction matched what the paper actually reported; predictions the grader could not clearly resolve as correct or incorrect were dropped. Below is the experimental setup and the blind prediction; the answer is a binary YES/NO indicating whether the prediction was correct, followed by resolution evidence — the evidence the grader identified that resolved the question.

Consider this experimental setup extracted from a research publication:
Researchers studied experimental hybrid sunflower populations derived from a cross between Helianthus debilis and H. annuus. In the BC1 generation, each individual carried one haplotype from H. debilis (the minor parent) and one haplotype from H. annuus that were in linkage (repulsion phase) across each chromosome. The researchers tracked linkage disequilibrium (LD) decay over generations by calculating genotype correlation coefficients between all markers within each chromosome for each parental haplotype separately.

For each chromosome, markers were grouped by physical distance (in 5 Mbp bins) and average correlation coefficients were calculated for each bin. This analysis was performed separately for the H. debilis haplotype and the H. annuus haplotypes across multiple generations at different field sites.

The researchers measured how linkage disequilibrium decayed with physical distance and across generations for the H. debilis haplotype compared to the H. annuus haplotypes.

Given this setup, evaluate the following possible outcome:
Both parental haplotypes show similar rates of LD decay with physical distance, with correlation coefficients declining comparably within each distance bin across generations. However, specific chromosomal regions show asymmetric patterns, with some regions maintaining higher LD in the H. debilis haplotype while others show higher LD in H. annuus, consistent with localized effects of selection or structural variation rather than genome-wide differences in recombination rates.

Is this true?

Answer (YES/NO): NO